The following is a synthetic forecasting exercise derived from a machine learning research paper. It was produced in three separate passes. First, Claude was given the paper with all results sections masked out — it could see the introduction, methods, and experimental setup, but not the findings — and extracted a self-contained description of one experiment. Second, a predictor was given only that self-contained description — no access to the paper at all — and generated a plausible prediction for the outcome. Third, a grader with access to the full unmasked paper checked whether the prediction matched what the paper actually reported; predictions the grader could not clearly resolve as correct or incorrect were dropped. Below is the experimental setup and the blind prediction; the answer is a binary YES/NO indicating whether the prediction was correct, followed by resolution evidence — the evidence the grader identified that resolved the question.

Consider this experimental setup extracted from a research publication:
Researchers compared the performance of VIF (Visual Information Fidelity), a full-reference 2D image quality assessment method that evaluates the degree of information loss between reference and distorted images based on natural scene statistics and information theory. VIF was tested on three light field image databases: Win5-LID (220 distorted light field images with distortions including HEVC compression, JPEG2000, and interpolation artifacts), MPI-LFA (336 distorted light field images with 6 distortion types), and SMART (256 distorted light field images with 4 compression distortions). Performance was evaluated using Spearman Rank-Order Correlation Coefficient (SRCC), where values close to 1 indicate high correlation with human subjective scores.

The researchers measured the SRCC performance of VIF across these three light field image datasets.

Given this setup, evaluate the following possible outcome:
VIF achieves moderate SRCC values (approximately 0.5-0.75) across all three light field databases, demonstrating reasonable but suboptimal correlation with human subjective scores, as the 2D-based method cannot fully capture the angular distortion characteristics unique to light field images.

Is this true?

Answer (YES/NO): NO